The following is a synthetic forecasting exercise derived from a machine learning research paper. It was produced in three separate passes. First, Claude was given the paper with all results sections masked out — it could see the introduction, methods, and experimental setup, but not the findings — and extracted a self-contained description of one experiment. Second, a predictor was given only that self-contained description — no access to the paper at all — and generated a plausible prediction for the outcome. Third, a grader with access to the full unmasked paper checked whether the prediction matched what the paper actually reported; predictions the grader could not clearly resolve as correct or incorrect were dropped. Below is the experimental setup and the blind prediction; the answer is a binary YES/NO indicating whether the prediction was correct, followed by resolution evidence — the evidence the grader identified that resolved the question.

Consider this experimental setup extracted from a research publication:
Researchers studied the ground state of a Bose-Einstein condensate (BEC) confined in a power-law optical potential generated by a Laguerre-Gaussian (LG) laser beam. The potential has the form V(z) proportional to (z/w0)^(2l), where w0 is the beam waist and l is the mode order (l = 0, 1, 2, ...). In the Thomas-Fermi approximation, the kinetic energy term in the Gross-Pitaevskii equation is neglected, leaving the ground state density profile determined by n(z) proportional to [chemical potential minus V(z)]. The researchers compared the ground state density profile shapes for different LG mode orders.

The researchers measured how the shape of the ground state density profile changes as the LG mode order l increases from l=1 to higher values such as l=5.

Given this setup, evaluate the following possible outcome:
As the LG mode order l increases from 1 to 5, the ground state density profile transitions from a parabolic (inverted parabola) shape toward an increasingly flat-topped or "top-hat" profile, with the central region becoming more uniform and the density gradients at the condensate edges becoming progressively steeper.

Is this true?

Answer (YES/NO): YES